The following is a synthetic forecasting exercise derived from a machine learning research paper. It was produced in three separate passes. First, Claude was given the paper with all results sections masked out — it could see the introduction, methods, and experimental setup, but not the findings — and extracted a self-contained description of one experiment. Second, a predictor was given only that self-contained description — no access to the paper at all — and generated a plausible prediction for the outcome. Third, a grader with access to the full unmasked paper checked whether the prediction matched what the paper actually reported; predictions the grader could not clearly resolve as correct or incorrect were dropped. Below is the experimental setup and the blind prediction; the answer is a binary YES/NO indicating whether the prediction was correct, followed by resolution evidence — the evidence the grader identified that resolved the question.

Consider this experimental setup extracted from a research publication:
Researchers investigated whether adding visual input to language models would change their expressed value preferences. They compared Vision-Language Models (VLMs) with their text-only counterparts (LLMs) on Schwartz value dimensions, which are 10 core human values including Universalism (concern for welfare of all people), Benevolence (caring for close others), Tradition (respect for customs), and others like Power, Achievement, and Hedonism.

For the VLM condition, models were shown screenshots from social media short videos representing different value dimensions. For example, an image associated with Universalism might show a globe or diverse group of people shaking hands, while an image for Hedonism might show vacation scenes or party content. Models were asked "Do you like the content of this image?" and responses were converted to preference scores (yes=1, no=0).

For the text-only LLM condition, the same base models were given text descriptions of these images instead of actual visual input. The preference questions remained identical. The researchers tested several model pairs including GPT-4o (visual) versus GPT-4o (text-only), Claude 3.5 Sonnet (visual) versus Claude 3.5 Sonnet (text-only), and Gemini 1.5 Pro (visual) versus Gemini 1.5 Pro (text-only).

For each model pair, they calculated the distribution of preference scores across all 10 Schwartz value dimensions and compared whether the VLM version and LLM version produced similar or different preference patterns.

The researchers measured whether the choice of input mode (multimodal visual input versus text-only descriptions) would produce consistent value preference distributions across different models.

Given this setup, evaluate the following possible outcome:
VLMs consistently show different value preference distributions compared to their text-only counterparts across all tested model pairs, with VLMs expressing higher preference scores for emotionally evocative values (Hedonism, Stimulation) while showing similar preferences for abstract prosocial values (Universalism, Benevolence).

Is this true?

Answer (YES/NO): NO